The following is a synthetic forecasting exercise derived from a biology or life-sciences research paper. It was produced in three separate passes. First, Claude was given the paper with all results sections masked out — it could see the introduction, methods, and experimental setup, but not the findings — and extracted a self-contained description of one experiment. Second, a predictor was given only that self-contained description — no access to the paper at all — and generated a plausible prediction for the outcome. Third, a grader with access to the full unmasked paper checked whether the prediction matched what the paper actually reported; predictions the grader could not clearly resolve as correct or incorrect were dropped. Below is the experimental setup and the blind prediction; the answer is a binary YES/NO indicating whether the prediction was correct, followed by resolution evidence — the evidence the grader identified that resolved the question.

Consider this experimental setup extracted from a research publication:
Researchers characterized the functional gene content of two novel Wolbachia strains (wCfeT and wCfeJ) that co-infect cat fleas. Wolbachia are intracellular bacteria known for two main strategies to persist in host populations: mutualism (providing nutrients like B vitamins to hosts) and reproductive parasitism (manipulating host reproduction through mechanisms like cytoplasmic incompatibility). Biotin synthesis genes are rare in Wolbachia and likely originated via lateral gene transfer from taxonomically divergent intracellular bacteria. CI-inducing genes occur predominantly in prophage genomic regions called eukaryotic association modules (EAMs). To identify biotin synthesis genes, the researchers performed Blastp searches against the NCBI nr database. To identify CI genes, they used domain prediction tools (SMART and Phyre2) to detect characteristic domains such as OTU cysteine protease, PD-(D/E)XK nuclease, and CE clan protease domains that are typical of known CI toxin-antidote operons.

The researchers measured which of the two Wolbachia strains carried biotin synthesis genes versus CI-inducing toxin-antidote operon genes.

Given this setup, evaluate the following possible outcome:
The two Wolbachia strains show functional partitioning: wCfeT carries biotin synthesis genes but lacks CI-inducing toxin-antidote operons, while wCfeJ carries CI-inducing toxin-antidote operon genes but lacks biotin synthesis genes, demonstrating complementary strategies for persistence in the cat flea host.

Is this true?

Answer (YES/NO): YES